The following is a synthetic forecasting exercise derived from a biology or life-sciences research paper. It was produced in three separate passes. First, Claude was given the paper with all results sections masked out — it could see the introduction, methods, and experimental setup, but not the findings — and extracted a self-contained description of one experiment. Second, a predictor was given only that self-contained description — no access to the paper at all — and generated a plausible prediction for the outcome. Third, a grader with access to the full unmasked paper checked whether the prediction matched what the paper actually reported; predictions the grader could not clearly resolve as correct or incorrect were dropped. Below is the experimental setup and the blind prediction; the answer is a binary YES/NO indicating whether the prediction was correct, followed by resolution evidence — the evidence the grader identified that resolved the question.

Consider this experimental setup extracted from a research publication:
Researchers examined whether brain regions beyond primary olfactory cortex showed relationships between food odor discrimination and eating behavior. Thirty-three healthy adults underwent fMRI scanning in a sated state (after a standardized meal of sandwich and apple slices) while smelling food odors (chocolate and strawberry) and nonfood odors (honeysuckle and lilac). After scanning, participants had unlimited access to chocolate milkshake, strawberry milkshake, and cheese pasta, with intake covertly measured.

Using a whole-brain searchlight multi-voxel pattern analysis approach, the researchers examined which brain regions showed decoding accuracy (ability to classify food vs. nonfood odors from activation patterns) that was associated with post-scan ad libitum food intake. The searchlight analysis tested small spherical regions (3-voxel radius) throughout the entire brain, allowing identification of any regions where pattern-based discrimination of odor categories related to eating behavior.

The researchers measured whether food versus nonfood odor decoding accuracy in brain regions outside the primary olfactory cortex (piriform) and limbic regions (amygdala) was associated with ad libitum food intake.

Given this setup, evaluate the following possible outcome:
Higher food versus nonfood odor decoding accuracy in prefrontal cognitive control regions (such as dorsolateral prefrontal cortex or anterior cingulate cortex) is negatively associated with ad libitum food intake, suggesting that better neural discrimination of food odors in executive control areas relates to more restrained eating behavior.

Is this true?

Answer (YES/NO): NO